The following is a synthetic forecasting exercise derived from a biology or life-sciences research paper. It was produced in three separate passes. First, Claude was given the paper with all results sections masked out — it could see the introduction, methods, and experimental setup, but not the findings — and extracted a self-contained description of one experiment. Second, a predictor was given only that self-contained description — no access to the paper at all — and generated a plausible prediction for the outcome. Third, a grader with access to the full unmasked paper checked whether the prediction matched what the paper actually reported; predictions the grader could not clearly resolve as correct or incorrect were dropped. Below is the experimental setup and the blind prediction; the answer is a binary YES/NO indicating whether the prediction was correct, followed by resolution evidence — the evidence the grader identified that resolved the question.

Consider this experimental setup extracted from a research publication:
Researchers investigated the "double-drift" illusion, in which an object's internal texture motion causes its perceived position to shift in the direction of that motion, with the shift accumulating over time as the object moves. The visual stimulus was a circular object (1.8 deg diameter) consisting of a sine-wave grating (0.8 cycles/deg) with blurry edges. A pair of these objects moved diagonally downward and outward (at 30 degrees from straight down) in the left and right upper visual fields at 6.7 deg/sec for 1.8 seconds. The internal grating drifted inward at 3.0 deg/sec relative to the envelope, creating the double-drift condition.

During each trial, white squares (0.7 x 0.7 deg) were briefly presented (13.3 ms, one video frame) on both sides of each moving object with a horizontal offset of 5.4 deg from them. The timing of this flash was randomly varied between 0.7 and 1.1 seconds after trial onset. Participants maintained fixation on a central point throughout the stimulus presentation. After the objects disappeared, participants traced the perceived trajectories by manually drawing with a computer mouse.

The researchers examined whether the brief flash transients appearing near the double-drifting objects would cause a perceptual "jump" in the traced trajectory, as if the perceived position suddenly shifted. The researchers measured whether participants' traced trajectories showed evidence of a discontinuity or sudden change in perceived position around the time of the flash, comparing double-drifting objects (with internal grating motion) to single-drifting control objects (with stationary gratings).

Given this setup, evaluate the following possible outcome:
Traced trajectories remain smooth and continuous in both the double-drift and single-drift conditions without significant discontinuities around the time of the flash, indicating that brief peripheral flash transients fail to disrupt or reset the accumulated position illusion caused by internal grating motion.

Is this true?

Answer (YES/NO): NO